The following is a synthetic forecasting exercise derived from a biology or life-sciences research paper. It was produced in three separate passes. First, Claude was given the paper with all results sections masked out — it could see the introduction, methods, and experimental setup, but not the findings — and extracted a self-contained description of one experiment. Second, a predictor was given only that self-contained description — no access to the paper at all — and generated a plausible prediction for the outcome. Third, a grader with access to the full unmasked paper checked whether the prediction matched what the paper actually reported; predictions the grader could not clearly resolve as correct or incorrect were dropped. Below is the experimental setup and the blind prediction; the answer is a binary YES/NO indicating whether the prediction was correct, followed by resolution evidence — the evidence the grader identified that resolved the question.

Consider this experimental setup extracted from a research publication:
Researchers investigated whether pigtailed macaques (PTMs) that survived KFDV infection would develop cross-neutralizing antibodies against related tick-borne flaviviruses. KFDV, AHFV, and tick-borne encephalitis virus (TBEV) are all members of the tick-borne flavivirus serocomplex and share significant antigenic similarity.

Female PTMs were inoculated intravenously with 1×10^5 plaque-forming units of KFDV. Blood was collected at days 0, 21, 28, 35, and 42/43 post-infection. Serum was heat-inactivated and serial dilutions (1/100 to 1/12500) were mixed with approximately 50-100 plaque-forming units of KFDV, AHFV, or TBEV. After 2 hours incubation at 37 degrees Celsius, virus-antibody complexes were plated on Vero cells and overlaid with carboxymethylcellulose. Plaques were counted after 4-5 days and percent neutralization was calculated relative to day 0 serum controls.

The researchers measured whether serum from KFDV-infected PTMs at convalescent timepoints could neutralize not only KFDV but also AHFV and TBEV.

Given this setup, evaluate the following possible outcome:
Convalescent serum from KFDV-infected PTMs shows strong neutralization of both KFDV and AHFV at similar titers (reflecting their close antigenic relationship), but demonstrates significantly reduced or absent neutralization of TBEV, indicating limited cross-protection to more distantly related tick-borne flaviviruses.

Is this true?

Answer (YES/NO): NO